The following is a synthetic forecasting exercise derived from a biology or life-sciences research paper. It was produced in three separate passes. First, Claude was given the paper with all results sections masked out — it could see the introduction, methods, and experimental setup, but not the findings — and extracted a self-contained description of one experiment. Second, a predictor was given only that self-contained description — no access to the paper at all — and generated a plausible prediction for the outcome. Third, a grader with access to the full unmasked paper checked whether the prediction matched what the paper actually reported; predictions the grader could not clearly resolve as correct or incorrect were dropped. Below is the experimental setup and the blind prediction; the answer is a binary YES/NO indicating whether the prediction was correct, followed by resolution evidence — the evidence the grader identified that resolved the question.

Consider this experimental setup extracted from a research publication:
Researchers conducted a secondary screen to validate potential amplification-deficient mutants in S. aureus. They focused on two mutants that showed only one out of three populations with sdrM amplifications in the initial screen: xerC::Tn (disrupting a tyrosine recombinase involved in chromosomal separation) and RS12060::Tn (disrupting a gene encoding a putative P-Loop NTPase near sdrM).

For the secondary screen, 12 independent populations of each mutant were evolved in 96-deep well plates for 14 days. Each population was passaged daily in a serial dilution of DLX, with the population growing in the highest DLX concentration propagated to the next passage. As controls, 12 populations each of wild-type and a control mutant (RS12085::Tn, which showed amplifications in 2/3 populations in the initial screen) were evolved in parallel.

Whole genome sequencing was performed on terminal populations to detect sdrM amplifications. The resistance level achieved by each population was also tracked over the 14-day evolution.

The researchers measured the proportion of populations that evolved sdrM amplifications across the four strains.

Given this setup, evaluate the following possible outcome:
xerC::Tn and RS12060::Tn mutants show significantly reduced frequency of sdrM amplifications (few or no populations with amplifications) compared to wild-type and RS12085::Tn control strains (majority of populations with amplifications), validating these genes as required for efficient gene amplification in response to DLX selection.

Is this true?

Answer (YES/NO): NO